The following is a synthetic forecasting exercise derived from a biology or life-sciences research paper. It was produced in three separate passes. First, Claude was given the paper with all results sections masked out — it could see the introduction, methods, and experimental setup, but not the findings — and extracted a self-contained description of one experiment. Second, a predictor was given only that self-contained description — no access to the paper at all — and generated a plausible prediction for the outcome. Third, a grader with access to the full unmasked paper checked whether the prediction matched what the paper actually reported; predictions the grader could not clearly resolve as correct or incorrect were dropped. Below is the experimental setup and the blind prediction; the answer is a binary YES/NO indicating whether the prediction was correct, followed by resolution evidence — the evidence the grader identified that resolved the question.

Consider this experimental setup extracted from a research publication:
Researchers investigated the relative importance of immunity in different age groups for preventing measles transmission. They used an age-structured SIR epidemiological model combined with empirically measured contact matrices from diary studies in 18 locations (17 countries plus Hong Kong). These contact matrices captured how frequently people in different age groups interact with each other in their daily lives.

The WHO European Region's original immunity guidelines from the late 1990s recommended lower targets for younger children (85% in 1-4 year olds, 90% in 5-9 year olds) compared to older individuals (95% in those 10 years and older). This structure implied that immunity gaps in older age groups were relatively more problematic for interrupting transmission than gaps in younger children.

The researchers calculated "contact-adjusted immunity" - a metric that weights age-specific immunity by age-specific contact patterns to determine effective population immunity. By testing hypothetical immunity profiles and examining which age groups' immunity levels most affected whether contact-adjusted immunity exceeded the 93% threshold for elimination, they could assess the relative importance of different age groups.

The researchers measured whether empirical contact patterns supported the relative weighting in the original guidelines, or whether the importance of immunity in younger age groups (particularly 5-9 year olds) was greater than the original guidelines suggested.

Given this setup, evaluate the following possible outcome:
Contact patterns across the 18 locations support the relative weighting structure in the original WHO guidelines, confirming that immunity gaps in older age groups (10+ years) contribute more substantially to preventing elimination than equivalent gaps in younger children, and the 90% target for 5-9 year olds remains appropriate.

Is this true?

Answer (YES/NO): NO